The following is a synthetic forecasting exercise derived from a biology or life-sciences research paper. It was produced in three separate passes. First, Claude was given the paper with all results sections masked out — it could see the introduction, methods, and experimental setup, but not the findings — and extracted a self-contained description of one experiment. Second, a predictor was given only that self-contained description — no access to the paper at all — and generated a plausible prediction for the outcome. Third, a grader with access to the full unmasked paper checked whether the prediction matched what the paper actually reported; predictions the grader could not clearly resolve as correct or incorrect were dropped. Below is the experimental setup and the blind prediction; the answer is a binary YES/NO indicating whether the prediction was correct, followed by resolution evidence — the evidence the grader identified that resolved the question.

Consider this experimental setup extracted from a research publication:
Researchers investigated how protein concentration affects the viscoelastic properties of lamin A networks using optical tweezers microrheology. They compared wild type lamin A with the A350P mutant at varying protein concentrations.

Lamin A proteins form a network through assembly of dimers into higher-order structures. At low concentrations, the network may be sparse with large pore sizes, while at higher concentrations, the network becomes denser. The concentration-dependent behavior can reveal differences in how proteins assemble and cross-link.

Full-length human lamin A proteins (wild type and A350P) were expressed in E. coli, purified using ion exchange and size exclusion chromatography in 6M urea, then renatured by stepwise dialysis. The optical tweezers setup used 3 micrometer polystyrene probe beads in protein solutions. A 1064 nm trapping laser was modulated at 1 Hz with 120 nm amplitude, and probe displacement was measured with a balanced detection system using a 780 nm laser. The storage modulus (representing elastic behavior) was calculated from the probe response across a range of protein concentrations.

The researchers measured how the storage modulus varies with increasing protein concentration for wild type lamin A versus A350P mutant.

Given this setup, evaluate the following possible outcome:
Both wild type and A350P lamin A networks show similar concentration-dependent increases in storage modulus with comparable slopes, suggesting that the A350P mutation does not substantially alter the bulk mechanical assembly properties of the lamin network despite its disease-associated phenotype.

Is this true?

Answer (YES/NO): NO